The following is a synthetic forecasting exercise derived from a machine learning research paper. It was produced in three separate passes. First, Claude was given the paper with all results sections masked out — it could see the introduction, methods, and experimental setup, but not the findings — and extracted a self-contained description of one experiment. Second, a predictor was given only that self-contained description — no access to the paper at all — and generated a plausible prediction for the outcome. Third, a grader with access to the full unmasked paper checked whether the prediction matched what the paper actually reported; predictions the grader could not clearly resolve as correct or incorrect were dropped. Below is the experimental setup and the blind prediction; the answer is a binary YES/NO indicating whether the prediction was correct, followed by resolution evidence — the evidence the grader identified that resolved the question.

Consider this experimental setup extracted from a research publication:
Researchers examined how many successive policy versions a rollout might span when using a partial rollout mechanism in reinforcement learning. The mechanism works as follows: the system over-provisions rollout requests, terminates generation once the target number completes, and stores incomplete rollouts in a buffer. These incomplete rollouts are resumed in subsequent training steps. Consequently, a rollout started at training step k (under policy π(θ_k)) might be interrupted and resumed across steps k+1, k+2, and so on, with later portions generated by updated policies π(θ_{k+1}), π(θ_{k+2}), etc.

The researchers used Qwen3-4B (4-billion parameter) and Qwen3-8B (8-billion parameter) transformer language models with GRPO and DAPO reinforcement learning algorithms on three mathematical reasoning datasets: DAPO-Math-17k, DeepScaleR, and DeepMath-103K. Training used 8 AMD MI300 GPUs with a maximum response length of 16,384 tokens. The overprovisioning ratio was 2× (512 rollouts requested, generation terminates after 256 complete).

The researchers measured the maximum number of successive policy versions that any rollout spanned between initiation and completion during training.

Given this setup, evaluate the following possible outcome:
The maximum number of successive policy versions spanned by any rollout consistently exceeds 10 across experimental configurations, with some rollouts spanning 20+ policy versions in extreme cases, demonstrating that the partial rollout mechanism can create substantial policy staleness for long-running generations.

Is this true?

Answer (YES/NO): NO